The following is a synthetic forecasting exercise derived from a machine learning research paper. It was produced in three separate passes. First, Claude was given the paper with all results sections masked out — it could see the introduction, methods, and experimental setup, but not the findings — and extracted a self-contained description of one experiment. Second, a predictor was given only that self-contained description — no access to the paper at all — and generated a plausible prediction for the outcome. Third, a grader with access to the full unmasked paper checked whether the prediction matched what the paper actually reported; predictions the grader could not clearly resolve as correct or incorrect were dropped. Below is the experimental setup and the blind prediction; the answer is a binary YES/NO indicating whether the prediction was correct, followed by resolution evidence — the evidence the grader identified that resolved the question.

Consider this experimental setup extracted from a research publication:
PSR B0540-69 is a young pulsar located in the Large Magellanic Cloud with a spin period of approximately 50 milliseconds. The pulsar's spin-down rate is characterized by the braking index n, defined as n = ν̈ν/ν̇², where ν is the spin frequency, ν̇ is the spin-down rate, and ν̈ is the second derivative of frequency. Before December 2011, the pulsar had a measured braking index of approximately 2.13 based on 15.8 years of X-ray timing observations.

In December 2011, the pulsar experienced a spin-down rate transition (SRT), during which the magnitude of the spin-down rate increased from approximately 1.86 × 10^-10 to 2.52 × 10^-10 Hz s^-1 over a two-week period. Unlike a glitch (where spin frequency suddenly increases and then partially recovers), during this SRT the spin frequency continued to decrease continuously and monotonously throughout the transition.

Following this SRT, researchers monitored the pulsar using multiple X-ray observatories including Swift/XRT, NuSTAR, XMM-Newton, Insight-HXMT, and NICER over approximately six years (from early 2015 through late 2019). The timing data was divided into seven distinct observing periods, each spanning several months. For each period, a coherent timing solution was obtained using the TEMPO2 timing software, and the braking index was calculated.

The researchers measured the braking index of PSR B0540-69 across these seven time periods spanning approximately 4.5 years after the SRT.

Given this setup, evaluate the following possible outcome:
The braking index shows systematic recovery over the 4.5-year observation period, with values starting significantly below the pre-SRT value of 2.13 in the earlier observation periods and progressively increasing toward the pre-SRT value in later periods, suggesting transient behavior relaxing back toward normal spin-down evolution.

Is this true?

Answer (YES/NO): YES